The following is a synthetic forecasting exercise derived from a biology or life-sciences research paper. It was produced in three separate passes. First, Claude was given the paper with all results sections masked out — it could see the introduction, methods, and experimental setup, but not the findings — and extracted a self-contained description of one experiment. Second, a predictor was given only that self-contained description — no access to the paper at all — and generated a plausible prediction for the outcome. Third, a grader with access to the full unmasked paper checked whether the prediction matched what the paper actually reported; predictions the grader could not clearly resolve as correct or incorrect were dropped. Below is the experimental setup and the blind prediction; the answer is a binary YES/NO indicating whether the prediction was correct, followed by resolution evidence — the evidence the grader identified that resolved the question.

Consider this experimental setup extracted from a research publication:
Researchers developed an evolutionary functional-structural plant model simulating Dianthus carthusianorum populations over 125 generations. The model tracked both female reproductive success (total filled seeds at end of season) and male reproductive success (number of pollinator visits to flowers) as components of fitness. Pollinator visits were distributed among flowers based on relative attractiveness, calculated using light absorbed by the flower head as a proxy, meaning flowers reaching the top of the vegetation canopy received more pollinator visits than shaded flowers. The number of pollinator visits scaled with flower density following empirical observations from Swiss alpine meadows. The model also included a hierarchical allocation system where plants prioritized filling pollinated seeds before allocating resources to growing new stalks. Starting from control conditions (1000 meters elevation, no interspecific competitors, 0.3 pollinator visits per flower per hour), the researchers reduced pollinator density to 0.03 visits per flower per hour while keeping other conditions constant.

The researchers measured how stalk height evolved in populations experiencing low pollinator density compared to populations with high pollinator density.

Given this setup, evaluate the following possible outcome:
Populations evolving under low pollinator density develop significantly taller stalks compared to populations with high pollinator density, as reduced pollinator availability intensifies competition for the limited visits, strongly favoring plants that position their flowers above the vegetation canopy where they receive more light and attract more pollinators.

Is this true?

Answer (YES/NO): NO